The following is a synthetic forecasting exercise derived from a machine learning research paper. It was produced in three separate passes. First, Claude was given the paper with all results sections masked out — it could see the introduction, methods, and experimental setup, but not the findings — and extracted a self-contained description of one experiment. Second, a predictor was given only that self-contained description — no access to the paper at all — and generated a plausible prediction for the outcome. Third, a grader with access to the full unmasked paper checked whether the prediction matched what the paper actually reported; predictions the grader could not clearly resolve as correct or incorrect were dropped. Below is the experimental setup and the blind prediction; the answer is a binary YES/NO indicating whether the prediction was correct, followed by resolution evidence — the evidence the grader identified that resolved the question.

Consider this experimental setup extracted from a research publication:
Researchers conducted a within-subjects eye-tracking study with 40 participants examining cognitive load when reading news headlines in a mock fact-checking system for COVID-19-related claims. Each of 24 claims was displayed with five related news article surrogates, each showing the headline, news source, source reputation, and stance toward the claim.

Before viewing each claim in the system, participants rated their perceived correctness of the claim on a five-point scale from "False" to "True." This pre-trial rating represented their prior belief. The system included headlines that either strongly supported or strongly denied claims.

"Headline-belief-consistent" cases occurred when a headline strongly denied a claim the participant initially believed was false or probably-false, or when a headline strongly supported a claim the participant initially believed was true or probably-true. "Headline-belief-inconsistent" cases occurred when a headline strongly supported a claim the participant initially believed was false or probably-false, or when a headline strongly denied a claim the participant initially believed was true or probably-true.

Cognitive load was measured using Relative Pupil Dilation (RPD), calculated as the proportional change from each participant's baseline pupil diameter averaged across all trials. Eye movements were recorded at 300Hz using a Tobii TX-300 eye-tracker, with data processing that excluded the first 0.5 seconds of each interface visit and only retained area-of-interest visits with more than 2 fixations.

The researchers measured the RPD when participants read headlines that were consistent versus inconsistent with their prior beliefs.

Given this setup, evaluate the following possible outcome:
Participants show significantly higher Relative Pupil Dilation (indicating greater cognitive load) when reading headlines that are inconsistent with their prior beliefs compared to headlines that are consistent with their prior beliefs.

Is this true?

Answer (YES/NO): NO